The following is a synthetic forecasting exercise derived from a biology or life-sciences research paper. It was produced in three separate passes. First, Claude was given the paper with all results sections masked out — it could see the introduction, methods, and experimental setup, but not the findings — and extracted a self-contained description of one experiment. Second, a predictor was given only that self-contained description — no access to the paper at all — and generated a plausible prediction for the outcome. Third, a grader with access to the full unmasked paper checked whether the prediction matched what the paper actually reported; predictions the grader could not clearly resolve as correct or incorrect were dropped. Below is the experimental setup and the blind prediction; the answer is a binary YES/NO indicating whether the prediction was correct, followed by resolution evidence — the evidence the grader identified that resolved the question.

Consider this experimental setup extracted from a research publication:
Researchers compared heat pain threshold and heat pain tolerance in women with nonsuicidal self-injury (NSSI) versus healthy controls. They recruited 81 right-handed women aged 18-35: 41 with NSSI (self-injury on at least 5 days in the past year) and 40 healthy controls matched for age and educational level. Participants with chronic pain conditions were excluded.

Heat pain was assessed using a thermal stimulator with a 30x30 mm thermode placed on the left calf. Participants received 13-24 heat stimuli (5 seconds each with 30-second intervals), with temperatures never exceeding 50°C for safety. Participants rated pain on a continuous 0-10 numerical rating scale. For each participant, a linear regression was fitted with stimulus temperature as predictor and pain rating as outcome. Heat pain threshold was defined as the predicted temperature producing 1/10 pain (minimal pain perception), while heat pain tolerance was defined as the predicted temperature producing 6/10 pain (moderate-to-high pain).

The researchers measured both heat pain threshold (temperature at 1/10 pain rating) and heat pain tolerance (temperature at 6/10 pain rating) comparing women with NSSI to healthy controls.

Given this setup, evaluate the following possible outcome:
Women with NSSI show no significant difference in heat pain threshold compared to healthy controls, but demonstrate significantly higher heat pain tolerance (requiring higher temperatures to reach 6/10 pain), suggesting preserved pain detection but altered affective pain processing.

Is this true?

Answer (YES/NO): NO